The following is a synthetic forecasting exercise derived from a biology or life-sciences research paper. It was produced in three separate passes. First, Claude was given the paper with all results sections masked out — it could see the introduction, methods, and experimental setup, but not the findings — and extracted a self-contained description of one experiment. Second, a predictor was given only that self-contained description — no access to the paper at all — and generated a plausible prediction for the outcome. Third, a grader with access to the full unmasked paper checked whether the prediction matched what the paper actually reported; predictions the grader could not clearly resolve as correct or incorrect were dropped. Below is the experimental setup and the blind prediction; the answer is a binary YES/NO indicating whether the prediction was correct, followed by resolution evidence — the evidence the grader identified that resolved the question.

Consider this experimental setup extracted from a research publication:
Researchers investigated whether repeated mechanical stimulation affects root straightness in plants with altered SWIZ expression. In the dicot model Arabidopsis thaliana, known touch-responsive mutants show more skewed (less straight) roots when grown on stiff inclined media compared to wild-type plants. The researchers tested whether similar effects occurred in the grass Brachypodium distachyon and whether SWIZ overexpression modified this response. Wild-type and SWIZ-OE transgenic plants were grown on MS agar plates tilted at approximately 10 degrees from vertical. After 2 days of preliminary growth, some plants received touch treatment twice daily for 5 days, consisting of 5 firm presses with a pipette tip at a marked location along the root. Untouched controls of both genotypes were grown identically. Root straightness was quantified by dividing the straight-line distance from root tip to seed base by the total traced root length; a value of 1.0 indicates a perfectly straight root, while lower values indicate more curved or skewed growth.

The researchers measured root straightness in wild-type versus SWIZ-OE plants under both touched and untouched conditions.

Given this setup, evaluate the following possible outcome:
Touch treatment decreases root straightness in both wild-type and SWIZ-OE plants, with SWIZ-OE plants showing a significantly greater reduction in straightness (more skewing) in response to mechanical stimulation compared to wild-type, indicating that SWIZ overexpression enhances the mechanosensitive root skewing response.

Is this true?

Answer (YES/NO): NO